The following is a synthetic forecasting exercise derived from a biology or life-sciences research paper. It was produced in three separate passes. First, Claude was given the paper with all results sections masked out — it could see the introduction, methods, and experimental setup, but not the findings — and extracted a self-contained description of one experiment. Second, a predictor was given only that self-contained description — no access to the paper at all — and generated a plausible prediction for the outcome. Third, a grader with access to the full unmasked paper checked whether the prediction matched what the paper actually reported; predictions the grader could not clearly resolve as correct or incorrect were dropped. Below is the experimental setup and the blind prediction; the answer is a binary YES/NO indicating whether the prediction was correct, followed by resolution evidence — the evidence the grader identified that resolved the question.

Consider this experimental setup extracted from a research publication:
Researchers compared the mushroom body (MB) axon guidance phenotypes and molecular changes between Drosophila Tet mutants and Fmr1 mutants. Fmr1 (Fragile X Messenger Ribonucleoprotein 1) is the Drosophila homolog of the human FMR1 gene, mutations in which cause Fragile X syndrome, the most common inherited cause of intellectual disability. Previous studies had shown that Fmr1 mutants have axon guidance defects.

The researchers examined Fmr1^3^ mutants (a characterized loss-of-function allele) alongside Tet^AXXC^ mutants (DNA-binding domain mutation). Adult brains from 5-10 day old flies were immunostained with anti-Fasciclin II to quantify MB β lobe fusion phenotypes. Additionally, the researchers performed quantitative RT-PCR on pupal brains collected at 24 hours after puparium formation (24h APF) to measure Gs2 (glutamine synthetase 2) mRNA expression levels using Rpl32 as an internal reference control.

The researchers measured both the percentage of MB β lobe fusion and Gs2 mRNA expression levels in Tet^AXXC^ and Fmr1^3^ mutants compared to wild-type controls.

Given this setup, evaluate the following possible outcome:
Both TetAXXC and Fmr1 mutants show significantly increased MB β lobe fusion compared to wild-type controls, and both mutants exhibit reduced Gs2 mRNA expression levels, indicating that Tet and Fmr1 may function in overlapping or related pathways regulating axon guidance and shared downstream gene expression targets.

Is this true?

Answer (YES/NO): YES